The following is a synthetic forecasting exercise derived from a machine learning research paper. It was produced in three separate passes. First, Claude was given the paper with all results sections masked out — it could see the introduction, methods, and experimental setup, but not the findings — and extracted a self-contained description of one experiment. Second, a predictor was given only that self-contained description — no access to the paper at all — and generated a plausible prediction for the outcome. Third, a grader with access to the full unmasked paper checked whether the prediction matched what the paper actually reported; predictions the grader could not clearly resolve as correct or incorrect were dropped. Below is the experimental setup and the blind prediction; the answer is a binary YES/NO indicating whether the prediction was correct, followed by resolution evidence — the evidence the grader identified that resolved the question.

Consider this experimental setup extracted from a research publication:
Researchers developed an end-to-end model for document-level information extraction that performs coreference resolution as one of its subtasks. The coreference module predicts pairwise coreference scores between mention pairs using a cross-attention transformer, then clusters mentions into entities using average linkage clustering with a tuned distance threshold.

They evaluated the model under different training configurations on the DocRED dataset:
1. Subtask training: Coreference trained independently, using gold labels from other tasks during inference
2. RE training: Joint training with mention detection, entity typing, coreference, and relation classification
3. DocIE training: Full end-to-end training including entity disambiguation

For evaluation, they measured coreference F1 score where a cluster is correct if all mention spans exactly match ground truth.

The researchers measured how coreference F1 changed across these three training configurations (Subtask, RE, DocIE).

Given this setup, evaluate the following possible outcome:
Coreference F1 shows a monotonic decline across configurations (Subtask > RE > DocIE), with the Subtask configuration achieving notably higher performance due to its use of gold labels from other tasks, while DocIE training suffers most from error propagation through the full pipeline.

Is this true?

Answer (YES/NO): NO